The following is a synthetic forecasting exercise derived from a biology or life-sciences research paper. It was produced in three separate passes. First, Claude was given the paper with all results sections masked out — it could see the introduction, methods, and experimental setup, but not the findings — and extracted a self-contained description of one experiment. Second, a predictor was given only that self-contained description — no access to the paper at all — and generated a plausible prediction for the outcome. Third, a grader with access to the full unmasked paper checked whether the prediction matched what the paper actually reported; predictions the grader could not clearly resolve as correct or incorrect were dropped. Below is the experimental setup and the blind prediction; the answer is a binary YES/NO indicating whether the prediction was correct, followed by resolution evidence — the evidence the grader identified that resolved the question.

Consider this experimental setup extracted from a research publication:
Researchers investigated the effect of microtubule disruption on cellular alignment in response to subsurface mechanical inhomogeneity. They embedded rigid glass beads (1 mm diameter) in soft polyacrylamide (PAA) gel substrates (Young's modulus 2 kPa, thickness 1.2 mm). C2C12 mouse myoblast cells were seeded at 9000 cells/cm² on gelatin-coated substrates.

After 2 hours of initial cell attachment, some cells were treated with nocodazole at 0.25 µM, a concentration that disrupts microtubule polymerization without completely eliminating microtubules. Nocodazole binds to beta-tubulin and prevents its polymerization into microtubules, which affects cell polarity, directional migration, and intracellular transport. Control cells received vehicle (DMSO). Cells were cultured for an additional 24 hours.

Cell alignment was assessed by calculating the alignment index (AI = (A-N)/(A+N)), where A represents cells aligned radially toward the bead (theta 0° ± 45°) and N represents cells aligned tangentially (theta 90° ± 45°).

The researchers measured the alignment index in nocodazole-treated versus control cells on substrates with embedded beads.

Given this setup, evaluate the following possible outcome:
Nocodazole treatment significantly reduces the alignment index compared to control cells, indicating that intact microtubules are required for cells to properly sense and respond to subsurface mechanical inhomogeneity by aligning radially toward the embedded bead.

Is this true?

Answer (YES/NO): YES